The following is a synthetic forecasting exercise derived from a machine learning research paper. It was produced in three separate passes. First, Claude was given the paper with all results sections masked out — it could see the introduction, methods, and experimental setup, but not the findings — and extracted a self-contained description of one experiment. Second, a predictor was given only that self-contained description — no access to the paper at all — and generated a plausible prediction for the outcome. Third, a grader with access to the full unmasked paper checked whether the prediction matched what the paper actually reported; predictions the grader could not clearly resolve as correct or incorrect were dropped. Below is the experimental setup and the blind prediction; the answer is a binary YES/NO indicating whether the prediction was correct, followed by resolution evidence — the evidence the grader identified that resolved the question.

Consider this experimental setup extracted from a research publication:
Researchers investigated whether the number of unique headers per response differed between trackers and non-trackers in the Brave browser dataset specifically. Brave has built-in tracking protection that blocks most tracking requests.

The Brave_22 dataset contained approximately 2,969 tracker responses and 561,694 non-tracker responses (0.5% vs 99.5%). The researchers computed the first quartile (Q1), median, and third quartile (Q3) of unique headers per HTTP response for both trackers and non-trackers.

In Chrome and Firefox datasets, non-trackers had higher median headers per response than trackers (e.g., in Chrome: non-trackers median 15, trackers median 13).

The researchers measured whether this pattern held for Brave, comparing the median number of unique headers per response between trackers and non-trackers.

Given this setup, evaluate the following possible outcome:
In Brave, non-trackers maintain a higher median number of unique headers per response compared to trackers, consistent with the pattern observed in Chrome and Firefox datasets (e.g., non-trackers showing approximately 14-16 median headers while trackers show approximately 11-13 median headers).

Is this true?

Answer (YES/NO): NO